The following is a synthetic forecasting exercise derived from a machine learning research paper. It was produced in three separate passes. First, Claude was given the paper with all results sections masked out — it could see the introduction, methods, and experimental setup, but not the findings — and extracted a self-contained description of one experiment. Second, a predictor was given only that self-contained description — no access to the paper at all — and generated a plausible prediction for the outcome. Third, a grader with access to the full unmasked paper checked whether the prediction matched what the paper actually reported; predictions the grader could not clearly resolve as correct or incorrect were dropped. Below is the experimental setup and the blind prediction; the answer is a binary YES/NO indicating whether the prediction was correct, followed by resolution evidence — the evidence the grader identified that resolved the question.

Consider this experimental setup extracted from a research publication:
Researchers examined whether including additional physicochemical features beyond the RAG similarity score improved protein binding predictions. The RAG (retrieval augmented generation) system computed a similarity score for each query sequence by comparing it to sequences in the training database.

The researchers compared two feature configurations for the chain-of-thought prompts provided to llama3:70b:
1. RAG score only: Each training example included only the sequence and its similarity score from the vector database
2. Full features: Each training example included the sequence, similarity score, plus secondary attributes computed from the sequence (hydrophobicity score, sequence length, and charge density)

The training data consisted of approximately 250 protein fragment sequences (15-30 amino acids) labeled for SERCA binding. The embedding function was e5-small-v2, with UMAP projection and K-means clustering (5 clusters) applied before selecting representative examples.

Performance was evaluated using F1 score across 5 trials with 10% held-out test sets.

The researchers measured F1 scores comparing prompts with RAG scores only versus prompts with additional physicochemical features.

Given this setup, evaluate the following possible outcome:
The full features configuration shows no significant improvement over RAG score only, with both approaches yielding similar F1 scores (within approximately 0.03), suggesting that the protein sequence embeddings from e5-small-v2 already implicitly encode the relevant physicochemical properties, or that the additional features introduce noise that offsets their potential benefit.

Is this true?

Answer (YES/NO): NO